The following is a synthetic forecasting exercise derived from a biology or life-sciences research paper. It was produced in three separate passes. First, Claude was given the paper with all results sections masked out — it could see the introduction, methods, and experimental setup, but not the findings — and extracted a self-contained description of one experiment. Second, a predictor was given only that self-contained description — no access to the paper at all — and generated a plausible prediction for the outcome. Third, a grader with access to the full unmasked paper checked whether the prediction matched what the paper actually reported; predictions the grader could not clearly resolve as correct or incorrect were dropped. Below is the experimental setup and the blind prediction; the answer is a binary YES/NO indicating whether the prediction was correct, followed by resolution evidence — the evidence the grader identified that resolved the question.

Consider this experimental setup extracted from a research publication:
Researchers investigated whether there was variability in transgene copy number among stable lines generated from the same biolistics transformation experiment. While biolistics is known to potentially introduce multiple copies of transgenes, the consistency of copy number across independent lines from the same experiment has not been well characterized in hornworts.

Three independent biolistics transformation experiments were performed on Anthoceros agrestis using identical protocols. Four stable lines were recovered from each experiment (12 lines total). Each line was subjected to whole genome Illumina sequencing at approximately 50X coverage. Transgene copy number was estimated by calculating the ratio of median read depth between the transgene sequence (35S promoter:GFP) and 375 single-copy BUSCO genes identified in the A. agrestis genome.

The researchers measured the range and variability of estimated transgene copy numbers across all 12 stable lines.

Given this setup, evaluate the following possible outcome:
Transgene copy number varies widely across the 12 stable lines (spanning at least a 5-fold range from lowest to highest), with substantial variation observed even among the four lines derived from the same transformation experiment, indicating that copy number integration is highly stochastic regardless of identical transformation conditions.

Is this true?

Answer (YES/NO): YES